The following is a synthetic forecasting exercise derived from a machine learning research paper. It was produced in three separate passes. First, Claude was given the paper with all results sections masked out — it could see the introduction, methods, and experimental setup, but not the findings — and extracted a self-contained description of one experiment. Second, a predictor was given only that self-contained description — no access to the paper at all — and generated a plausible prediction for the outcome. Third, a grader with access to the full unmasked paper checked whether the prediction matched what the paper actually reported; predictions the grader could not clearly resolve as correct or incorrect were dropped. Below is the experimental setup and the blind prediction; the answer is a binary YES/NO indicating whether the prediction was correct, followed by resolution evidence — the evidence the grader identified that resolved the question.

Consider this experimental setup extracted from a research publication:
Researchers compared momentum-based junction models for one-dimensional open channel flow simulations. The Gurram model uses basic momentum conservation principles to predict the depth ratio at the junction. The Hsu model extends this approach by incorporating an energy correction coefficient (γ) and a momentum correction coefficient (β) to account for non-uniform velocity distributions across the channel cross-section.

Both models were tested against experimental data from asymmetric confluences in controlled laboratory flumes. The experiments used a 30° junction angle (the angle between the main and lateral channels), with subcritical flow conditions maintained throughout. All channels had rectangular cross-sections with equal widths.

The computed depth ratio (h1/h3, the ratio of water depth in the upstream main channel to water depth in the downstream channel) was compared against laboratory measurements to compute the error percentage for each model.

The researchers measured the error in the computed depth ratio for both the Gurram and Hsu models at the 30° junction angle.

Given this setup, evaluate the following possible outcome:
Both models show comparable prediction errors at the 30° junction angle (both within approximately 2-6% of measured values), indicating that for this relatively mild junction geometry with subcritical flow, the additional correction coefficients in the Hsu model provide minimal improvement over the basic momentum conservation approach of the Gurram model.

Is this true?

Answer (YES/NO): NO